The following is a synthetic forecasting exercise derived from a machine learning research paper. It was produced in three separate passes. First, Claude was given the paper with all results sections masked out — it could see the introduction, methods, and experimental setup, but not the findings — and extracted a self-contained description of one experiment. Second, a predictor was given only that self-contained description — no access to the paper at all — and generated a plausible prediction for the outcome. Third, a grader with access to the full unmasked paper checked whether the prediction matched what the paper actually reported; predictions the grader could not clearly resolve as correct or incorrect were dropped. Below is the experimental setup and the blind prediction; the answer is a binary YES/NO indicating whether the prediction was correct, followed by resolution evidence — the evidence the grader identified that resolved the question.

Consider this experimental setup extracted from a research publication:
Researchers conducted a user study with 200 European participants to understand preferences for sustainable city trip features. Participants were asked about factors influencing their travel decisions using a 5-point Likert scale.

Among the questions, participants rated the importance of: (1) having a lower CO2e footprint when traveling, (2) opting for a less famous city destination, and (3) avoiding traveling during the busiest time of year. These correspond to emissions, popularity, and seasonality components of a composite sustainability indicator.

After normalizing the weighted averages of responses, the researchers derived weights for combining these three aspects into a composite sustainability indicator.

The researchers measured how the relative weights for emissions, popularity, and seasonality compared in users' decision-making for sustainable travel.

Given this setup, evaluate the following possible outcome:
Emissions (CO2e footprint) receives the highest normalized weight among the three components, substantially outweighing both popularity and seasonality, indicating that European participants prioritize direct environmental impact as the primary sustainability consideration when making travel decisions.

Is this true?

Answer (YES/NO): NO